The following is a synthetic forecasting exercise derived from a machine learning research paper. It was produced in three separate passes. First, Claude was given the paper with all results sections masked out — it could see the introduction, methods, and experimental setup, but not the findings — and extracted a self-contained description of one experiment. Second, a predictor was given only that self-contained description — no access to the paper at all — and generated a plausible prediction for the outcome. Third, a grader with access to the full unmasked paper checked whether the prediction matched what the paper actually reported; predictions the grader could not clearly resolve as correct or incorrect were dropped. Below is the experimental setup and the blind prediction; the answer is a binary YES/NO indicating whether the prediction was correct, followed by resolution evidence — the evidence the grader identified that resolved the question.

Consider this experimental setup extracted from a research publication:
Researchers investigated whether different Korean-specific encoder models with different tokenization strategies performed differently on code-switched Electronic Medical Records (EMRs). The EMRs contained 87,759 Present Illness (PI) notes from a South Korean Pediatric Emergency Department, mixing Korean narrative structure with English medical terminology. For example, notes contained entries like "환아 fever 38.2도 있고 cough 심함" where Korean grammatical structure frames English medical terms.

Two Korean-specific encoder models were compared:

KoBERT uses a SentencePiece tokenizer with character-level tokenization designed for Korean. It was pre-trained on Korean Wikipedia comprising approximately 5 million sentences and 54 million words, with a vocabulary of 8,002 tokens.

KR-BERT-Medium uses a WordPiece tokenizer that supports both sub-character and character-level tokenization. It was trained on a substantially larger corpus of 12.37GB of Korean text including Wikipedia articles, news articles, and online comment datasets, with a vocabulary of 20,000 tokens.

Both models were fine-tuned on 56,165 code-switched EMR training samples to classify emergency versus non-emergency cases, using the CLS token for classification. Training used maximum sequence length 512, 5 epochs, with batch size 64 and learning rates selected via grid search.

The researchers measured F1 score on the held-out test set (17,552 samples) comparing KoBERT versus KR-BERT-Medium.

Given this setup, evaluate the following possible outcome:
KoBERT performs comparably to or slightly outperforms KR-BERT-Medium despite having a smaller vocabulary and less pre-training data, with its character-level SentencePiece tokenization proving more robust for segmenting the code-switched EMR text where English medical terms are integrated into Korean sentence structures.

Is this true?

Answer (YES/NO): YES